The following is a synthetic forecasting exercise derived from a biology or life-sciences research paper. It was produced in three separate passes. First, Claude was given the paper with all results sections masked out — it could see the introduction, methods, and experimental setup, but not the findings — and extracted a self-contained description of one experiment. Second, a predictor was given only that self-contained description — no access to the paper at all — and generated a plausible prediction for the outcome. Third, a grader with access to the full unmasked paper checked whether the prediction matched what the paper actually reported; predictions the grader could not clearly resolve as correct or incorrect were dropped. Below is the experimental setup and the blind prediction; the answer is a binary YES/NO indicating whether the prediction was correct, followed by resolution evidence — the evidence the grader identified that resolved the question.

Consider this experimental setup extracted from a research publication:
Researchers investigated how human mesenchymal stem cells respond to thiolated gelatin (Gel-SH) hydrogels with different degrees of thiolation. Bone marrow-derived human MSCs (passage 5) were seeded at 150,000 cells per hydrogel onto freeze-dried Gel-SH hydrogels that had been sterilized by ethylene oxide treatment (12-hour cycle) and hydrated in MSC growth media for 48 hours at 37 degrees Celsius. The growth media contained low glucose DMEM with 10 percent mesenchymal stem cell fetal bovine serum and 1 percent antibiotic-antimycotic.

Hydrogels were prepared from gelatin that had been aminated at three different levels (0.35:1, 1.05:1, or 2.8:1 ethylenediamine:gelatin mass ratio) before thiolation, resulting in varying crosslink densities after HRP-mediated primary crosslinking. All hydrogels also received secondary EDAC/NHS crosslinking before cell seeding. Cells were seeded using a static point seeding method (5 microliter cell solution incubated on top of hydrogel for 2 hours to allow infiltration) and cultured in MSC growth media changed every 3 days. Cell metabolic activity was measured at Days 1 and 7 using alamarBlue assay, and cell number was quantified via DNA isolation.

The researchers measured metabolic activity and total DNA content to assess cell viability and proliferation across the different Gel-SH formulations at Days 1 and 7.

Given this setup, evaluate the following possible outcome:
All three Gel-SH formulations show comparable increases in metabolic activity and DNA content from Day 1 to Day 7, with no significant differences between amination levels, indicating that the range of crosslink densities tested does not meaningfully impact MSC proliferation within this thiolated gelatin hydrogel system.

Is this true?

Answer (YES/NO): NO